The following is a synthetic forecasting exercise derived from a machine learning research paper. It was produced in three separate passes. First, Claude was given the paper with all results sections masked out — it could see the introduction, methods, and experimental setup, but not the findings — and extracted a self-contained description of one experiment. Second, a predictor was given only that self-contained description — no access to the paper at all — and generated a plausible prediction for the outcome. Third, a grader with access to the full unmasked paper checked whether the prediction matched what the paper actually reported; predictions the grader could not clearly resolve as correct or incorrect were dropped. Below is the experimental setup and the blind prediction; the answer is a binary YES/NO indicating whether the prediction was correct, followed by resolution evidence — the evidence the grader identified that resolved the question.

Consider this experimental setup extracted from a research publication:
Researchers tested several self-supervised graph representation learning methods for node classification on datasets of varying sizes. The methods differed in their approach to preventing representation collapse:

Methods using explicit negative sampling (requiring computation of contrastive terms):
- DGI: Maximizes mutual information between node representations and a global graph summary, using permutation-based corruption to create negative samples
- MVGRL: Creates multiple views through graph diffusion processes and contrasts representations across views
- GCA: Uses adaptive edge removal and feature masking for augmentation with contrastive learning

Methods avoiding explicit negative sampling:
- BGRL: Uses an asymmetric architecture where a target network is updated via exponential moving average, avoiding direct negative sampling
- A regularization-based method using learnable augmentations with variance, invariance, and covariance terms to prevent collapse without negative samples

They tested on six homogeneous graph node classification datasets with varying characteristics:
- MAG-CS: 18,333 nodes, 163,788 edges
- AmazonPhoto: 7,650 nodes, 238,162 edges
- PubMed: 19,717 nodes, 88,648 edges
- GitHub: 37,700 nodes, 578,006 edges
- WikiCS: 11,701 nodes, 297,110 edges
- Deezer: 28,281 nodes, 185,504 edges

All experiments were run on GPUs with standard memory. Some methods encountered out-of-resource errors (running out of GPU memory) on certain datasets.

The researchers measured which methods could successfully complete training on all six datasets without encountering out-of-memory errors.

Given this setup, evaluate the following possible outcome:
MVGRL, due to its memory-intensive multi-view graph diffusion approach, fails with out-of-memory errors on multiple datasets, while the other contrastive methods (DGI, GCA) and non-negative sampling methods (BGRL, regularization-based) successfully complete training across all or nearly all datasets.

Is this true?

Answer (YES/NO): NO